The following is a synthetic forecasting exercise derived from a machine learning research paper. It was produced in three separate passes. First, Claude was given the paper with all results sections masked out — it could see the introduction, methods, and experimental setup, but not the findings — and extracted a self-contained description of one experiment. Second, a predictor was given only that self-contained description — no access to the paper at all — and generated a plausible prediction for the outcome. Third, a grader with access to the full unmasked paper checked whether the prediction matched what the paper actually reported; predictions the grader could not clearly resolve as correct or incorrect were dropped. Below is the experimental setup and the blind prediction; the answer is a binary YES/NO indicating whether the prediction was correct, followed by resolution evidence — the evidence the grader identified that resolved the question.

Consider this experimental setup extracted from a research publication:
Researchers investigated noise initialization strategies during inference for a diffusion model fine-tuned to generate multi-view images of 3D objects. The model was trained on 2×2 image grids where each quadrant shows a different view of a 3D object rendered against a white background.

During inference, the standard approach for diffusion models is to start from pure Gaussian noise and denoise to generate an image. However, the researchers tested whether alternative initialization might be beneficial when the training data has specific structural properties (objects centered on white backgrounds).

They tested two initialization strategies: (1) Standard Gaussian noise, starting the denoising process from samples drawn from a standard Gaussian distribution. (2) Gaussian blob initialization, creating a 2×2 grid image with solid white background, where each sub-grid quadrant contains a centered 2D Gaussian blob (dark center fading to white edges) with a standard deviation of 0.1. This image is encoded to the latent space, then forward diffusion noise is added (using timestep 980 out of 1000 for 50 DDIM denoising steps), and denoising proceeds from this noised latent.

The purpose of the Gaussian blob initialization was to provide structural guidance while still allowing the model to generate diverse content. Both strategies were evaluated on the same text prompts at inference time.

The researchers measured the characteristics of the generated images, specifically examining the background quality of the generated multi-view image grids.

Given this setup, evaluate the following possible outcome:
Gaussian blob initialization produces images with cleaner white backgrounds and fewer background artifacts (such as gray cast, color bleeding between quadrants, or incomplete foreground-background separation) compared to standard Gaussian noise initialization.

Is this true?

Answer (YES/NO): YES